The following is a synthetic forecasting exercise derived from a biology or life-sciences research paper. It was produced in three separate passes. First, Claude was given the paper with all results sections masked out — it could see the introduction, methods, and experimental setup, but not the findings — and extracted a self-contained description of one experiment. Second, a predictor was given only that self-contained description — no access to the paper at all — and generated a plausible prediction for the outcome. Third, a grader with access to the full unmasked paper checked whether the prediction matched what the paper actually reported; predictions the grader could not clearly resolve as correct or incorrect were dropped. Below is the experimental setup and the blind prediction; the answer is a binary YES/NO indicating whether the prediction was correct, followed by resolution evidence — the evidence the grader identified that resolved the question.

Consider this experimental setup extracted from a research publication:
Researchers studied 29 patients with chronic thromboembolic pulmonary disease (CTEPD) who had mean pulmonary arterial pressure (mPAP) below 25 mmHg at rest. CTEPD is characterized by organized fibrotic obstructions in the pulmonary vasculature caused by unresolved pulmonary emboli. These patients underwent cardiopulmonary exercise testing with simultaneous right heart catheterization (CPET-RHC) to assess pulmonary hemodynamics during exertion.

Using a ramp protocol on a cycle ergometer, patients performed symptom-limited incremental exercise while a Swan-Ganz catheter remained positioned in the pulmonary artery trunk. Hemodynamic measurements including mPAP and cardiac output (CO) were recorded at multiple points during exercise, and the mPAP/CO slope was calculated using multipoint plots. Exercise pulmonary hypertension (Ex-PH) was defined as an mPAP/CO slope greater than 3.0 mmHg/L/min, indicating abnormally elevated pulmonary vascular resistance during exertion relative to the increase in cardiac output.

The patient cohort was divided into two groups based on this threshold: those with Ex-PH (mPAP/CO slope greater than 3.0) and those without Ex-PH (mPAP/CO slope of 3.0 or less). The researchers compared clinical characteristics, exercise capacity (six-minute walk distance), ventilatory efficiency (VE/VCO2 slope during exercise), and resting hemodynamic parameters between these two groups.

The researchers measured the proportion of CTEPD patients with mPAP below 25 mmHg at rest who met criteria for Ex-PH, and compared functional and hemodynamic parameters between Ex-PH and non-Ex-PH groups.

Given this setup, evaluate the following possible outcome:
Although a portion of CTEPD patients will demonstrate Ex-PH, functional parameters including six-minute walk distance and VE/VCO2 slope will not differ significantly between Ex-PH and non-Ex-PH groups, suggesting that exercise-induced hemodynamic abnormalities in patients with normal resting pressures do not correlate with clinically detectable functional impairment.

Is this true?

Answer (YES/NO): YES